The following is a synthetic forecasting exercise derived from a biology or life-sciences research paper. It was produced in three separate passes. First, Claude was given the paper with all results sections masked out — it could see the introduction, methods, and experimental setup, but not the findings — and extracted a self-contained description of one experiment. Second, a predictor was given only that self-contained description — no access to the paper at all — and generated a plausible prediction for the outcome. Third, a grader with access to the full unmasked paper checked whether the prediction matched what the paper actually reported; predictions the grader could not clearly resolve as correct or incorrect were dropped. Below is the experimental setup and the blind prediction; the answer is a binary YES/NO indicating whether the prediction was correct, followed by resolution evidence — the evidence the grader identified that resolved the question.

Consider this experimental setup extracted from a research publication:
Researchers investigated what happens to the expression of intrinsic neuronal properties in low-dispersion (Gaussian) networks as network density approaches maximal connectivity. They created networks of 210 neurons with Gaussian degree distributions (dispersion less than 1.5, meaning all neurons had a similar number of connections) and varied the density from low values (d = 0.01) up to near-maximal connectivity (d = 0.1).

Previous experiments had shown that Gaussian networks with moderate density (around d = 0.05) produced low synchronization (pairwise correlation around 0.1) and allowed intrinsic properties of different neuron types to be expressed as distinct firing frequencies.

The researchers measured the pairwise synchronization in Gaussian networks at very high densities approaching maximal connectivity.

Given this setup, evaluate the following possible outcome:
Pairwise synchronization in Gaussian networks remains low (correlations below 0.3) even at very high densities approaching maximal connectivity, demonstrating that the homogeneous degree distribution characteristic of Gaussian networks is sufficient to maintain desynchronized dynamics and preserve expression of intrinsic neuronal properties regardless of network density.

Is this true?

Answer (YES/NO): NO